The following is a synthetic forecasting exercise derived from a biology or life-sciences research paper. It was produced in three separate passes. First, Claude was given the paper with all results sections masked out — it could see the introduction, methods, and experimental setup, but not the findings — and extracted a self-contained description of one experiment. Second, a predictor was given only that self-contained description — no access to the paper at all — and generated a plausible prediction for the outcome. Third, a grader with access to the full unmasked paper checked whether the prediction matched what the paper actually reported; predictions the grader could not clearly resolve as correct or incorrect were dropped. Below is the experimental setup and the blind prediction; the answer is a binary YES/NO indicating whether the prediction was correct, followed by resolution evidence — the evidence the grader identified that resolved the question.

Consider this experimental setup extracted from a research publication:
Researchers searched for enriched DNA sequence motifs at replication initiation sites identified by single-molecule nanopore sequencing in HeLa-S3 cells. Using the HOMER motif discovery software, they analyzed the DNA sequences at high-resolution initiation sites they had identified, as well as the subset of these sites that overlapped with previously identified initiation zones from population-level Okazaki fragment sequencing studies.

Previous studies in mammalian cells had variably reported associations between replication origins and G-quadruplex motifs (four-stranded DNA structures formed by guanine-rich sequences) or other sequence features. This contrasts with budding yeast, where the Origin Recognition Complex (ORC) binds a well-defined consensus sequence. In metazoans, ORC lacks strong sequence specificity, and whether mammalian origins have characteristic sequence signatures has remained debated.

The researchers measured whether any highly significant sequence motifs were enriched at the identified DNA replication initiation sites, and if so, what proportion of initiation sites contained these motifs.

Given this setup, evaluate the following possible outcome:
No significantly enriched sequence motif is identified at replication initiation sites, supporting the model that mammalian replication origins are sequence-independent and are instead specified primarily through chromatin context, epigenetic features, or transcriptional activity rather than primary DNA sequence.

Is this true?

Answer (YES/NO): YES